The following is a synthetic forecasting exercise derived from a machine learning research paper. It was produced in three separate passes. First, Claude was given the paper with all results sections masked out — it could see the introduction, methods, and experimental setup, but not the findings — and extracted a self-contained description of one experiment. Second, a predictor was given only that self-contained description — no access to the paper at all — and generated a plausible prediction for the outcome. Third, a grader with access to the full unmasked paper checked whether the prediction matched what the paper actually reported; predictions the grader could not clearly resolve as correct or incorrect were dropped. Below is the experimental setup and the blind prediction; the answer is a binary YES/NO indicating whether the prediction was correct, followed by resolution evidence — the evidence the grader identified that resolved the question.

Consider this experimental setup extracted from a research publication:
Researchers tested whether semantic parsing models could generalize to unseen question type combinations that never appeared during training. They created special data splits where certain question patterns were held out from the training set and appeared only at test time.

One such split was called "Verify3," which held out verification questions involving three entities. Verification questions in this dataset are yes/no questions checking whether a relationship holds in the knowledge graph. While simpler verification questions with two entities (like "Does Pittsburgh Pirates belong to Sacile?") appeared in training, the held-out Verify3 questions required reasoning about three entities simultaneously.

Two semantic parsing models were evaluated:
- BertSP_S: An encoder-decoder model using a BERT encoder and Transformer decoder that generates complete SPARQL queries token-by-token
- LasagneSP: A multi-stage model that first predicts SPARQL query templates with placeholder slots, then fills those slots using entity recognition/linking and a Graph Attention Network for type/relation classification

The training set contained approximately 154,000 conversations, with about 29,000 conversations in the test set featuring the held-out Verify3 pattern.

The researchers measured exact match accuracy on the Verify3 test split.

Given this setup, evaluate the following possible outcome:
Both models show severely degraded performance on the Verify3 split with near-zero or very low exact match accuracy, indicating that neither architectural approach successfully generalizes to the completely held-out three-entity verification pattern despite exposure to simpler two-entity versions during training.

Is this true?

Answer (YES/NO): YES